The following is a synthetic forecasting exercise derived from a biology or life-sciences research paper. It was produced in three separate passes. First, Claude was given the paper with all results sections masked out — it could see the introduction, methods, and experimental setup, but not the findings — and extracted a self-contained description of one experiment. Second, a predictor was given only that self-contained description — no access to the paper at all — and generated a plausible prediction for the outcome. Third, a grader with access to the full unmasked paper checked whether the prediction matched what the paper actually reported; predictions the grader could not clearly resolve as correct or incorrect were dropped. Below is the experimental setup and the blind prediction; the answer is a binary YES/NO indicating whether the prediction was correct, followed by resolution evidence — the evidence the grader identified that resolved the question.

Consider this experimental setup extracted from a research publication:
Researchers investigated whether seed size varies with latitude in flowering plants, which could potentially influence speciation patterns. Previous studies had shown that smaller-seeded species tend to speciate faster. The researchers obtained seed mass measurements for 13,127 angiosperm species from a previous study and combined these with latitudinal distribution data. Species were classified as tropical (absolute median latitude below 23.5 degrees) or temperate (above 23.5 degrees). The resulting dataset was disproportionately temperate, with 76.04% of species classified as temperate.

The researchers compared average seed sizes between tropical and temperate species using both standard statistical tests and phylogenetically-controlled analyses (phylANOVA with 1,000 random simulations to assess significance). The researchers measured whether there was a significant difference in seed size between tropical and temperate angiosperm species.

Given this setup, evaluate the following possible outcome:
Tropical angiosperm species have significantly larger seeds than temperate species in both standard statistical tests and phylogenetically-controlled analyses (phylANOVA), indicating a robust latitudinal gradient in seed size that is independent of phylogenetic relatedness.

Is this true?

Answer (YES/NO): YES